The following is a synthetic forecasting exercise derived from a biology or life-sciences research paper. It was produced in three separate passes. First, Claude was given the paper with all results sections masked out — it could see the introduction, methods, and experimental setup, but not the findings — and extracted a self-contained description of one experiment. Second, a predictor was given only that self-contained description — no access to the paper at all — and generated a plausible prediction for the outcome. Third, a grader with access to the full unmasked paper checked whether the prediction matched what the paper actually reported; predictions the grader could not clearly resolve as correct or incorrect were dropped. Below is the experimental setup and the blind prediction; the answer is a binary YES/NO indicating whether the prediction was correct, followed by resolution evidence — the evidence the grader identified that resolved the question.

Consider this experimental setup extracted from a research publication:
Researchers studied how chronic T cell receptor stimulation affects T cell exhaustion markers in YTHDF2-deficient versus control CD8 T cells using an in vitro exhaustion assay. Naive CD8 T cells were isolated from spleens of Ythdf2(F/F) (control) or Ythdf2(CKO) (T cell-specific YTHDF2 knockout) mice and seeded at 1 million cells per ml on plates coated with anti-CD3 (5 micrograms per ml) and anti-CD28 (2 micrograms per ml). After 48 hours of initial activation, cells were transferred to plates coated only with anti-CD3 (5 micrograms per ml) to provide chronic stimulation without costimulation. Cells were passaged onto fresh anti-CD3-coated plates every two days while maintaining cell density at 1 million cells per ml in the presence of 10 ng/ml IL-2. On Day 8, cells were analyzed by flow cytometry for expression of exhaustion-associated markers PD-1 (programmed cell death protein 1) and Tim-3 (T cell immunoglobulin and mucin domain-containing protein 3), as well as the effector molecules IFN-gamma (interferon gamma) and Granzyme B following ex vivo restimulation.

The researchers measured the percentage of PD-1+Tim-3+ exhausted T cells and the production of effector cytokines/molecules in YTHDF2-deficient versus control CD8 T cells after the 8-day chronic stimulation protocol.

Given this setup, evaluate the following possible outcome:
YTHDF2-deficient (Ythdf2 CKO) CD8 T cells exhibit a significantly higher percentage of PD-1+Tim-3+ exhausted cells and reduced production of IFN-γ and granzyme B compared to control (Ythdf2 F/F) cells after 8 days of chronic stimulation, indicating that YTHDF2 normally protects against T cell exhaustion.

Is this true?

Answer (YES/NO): YES